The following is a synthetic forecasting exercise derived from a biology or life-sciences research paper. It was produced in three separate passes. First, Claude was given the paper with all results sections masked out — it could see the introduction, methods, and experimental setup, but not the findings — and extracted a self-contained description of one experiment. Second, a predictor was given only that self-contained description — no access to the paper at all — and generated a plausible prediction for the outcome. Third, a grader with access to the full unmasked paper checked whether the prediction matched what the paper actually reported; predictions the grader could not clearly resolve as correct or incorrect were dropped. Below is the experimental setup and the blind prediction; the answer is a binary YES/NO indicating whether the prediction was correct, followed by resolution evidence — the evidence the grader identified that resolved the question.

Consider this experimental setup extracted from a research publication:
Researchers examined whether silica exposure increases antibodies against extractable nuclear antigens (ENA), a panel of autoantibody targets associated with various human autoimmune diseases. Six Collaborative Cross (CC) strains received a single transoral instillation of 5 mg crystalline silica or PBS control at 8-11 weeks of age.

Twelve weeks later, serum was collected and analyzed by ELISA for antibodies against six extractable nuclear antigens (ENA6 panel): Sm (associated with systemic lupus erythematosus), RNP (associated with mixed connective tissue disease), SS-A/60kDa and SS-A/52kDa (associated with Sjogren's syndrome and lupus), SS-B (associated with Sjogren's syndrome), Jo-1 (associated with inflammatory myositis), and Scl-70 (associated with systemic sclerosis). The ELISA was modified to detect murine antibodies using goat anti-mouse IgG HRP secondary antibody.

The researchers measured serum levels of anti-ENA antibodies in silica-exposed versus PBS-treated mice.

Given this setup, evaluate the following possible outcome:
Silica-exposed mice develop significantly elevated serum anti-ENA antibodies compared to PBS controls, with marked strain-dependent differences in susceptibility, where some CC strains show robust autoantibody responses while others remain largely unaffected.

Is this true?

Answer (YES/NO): YES